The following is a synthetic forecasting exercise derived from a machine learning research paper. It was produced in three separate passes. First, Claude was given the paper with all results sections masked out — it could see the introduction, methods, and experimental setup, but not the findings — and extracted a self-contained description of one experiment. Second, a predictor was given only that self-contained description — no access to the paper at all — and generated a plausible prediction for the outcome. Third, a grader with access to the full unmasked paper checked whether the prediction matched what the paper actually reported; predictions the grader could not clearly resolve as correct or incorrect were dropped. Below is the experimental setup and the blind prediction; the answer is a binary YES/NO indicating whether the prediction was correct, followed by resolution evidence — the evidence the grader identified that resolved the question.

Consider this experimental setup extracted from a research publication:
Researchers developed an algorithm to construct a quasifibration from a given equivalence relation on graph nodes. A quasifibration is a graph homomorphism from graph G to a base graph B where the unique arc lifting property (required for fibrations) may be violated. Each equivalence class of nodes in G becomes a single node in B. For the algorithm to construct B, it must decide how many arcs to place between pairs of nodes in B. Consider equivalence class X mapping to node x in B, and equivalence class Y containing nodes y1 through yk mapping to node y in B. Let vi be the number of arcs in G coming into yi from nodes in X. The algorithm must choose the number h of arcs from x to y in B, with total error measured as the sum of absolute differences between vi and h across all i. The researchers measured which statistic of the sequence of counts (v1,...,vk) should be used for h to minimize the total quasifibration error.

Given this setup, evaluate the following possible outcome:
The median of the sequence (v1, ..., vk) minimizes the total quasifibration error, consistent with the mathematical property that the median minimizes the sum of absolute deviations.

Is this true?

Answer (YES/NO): YES